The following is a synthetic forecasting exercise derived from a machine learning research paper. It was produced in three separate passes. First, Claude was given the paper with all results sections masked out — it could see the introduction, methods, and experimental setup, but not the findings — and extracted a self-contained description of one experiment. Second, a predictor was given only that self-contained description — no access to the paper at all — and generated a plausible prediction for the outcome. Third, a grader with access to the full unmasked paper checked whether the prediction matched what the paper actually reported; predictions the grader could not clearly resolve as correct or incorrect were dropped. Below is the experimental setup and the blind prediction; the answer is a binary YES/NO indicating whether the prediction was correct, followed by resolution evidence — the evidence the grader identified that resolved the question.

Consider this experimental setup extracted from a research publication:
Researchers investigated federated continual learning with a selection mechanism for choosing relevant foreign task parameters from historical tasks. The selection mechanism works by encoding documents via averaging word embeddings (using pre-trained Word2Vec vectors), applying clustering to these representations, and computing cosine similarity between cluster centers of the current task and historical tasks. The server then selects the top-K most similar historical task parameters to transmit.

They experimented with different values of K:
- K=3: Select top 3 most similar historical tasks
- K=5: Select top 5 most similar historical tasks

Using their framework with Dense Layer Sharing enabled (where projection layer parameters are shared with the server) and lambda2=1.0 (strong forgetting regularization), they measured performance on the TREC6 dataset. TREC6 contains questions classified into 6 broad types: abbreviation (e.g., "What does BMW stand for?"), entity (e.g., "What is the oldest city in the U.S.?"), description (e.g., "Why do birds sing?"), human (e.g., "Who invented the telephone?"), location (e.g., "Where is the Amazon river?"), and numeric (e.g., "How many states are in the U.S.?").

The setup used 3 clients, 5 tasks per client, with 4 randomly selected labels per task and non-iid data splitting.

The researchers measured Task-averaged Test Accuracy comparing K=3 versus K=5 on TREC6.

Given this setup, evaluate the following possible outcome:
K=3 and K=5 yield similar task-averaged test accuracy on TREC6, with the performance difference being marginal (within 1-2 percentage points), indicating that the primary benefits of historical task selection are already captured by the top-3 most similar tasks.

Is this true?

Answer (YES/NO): YES